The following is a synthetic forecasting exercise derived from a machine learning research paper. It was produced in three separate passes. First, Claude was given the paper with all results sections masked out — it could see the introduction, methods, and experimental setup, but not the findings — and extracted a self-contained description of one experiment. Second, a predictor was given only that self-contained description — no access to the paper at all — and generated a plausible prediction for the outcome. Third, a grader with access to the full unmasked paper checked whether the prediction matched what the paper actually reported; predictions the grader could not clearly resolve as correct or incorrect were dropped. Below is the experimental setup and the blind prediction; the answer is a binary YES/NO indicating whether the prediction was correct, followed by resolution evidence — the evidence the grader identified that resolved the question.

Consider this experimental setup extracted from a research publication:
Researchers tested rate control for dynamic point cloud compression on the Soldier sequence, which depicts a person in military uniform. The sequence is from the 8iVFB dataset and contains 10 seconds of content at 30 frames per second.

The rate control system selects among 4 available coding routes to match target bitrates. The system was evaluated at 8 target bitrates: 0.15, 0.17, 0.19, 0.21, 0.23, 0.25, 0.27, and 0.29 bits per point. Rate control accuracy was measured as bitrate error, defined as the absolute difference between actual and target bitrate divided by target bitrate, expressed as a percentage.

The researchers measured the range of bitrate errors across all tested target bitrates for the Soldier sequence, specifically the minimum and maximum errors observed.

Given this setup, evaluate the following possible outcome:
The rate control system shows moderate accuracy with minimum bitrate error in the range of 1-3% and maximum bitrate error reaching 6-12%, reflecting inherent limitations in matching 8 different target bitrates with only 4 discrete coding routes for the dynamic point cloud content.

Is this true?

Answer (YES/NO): NO